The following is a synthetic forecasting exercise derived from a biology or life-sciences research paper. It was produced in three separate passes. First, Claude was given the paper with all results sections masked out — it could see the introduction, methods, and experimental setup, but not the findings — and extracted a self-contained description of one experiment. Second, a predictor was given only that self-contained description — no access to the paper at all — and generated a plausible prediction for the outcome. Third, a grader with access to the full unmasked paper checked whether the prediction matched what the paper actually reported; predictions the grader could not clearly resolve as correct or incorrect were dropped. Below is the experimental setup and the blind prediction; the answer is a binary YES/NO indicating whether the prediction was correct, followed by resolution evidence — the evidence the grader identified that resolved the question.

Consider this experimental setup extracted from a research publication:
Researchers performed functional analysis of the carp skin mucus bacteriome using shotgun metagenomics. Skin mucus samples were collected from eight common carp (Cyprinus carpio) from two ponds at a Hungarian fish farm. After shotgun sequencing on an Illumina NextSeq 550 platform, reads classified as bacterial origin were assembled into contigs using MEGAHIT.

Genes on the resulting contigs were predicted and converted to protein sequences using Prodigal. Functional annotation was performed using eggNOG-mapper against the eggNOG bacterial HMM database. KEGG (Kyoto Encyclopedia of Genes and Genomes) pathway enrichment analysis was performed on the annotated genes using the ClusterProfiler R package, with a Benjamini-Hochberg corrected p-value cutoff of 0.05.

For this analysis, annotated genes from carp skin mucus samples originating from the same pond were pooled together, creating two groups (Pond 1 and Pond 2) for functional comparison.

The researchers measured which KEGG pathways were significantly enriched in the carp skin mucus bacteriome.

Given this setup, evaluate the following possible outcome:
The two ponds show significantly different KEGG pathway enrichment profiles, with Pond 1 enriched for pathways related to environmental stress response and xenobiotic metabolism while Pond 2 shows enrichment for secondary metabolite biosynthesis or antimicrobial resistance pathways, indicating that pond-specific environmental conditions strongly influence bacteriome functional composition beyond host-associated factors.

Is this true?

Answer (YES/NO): NO